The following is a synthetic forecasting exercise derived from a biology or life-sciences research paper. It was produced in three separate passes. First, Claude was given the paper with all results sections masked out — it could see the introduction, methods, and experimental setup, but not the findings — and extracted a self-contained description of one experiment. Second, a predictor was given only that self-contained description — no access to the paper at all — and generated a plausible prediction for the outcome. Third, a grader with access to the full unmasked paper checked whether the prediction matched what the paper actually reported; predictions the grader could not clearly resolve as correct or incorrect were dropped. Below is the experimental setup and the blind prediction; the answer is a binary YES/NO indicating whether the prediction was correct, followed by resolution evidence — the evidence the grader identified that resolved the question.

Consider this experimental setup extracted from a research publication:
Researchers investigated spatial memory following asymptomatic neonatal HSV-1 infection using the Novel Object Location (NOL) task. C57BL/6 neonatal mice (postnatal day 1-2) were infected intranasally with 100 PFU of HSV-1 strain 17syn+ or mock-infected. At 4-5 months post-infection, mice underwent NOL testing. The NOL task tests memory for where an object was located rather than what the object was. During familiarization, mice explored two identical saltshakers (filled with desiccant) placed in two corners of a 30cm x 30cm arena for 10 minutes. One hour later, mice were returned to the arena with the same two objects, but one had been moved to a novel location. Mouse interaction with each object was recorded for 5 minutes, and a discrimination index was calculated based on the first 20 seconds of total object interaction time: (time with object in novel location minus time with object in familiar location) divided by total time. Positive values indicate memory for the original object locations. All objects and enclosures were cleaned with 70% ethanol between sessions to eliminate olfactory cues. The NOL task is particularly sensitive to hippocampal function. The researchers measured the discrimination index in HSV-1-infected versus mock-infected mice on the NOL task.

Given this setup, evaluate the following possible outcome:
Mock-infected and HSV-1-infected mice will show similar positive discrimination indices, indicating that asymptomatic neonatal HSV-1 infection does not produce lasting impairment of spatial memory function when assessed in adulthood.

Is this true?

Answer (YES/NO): NO